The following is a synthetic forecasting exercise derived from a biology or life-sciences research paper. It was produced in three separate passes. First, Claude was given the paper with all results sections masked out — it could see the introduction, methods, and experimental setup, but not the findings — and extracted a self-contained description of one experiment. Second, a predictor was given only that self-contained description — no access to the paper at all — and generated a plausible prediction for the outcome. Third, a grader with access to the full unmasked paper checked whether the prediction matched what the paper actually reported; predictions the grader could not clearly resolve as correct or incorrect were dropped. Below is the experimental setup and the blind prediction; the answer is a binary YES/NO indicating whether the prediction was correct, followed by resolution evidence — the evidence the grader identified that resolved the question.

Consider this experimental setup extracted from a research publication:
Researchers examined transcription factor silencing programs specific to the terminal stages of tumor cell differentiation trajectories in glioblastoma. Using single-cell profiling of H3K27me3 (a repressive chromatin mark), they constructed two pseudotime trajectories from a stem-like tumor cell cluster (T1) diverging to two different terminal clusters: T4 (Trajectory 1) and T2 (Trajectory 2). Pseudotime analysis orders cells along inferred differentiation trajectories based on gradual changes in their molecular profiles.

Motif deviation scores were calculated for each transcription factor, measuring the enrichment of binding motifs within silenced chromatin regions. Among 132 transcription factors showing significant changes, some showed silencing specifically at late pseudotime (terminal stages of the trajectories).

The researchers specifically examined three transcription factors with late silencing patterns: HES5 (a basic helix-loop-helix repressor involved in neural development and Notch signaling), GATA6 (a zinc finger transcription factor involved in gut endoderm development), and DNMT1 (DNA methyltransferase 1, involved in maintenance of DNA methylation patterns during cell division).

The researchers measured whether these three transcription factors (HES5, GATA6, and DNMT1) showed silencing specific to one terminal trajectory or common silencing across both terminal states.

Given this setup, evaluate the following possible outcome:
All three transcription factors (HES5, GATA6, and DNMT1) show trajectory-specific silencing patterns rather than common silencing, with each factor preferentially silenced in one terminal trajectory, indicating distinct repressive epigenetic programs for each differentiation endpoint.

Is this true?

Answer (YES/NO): NO